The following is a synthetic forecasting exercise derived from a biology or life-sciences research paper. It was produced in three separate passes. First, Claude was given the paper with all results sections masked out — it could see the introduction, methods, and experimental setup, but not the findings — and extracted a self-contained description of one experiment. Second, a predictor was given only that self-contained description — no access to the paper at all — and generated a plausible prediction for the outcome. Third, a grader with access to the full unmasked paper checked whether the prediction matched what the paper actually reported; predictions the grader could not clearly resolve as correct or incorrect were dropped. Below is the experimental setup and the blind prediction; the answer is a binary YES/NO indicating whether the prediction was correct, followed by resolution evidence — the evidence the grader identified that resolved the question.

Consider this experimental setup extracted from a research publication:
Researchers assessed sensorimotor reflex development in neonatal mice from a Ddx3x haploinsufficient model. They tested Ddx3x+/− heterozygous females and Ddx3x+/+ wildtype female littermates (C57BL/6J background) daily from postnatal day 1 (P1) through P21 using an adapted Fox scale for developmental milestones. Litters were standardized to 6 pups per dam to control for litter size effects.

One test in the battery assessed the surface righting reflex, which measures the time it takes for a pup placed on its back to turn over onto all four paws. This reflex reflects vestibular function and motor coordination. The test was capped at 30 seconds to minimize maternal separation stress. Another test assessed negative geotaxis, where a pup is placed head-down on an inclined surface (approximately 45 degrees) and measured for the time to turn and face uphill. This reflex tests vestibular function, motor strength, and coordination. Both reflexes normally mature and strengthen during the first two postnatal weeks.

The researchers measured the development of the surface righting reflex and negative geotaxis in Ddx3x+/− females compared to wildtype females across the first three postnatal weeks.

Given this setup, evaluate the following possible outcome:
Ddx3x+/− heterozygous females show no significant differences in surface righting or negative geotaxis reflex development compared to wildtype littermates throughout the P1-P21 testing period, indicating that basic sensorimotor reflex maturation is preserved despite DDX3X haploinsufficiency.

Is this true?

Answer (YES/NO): NO